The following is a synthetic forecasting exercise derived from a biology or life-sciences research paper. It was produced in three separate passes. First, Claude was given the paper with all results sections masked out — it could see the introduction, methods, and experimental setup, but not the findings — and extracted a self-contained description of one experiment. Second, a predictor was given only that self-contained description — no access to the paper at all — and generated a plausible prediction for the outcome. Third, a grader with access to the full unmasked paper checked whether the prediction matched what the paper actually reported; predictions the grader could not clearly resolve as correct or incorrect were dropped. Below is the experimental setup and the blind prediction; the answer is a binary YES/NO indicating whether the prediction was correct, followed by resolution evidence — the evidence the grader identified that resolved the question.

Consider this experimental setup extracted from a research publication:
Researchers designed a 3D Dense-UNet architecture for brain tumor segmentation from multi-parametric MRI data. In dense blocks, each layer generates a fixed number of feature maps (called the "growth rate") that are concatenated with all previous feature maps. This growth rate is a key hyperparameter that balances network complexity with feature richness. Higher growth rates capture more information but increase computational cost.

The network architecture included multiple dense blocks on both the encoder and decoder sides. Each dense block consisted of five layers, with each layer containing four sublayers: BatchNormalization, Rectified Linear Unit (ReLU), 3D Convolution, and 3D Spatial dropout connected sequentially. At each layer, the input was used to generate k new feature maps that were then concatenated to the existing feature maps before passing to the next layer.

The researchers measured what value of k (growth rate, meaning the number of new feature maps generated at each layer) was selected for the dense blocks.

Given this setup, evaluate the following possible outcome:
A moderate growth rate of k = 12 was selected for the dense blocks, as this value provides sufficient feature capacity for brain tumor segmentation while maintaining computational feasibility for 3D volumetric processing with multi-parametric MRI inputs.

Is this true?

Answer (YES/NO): NO